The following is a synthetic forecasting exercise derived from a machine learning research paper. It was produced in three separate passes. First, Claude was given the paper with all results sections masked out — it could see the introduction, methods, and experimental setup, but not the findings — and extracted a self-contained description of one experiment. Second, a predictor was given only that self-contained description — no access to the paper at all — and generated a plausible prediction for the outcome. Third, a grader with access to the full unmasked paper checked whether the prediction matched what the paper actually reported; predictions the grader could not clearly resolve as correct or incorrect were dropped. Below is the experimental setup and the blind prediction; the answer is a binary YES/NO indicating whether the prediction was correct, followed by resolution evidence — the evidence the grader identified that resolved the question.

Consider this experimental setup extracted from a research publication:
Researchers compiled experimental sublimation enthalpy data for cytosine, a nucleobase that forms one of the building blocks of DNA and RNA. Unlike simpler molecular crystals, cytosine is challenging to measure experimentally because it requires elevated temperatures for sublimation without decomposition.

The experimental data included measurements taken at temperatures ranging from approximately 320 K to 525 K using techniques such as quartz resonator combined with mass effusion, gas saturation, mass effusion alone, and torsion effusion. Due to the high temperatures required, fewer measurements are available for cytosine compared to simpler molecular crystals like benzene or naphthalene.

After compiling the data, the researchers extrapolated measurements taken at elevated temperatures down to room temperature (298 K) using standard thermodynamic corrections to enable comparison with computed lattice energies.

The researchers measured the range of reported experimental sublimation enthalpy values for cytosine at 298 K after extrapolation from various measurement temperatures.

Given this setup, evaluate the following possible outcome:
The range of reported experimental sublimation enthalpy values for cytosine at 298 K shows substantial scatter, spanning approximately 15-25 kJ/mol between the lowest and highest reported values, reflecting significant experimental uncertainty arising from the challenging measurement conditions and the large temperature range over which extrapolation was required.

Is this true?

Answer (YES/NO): YES